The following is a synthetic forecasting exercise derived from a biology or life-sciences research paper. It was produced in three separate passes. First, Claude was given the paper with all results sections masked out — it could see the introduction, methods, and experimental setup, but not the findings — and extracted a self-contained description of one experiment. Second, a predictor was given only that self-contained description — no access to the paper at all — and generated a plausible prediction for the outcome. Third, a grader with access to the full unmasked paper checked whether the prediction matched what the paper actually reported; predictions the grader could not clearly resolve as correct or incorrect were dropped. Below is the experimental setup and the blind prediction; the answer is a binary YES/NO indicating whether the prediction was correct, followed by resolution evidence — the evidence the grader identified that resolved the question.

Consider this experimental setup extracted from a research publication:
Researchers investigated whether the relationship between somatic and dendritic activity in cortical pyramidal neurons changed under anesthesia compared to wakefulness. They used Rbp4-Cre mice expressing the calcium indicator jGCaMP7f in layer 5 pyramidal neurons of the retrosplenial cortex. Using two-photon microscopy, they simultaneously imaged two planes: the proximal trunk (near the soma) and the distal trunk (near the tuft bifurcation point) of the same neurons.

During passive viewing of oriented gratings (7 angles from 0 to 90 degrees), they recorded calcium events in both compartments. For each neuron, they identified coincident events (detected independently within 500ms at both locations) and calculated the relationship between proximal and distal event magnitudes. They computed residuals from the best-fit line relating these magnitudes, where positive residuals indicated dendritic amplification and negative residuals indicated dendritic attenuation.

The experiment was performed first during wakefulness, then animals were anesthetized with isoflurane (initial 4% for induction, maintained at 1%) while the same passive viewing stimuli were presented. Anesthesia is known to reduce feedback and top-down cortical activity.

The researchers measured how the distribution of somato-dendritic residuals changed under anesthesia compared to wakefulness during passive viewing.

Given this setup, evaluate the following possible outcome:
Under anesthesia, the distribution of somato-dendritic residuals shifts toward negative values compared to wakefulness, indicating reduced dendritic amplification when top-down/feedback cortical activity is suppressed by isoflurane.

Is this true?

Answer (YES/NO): YES